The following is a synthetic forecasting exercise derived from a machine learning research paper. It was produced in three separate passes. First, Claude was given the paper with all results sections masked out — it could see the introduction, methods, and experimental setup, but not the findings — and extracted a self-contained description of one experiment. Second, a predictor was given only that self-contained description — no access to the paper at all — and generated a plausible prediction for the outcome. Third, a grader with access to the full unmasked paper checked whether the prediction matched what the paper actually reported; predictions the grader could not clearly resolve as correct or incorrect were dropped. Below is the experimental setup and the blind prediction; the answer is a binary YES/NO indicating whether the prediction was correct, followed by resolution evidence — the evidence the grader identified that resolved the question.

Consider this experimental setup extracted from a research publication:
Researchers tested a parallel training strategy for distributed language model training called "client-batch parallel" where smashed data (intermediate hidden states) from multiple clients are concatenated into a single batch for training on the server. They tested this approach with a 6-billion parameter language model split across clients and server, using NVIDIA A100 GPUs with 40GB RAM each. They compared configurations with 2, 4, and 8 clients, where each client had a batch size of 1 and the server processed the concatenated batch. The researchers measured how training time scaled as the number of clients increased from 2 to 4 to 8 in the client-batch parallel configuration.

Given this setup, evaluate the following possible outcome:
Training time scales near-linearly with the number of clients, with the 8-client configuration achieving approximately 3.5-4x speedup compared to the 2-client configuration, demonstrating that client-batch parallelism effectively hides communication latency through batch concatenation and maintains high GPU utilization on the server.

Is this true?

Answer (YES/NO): YES